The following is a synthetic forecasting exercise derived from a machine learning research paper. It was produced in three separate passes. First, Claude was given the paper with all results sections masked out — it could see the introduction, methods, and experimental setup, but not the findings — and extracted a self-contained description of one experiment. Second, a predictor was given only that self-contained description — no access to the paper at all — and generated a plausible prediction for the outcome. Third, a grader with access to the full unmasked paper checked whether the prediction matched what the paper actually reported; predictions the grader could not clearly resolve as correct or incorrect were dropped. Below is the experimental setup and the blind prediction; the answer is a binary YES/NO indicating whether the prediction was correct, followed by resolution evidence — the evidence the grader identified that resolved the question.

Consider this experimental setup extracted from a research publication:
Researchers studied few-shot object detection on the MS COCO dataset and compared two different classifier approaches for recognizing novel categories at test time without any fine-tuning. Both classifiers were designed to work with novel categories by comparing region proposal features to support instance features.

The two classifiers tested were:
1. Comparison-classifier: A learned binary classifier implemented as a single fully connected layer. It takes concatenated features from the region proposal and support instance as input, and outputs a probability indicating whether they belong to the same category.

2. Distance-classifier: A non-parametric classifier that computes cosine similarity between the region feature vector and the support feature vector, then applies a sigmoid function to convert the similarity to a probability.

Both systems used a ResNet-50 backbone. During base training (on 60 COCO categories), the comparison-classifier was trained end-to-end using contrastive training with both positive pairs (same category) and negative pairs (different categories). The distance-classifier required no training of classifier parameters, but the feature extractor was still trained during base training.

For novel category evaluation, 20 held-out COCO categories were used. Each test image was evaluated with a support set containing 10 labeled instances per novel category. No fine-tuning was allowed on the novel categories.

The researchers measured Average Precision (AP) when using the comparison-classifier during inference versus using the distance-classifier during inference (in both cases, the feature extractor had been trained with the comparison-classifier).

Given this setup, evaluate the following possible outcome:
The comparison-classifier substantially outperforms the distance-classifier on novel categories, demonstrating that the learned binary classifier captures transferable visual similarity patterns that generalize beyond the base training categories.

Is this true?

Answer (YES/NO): NO